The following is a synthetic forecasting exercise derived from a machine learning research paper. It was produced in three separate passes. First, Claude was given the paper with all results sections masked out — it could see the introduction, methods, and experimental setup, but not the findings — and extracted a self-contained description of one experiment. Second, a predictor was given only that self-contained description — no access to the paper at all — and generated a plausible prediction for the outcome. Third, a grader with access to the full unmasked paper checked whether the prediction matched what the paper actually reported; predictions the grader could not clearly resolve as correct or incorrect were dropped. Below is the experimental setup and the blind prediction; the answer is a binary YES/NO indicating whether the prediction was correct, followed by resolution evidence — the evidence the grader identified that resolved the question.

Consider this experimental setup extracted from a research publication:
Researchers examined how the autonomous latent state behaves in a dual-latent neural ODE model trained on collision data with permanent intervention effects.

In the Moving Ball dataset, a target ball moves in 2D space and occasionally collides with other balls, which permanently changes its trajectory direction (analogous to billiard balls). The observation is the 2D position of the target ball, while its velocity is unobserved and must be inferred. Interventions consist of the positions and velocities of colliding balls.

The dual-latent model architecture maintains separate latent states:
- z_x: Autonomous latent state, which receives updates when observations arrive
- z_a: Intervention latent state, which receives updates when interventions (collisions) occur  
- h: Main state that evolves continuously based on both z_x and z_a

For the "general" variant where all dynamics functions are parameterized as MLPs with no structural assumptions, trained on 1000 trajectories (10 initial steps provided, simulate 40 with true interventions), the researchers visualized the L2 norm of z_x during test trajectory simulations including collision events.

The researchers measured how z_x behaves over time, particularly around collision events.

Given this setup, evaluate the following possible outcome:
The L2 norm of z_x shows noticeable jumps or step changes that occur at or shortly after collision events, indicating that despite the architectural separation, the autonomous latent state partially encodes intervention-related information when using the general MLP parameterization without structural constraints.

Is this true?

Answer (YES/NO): NO